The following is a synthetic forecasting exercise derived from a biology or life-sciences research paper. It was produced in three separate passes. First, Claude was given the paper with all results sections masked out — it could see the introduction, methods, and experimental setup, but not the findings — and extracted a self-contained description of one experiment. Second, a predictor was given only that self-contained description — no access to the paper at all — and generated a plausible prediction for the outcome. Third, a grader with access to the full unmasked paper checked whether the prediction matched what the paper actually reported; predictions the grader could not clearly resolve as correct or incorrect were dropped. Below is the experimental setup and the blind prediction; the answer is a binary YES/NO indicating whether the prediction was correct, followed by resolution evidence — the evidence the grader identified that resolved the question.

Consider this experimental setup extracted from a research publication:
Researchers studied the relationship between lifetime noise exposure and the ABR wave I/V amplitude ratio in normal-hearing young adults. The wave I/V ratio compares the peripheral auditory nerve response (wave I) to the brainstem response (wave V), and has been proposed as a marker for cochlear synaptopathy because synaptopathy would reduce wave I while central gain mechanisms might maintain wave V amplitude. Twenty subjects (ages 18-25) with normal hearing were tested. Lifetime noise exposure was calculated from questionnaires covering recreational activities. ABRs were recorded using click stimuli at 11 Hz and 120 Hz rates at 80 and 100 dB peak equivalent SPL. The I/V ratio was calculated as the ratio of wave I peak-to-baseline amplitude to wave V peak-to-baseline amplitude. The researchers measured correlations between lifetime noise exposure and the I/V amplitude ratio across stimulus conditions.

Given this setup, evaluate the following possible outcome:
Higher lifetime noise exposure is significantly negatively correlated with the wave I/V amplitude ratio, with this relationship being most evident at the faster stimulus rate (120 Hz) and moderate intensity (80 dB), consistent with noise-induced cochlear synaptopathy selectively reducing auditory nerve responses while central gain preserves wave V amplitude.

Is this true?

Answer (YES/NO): NO